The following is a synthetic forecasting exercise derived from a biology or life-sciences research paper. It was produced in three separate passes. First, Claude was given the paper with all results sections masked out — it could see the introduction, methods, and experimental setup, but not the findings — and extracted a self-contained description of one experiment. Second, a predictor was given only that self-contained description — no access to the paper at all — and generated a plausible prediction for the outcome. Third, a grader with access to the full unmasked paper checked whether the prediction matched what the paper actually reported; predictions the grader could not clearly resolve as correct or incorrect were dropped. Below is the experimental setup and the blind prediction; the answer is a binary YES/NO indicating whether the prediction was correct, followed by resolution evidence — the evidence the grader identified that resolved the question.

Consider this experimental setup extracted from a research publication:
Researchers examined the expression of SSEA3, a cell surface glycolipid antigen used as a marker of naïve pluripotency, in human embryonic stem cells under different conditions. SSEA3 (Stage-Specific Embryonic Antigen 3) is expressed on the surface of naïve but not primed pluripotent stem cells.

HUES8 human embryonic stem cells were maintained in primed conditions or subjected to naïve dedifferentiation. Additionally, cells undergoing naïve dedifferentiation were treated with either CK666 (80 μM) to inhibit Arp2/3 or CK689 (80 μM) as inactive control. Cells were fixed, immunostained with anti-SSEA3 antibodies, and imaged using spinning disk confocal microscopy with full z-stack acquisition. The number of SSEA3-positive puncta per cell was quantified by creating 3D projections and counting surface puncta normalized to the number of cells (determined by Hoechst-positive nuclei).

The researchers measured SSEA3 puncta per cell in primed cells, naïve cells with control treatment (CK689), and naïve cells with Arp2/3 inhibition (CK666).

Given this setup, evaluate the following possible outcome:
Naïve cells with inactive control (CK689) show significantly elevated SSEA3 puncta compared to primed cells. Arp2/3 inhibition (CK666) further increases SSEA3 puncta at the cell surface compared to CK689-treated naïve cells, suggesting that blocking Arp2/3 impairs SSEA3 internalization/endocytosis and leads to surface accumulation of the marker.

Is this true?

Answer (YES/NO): NO